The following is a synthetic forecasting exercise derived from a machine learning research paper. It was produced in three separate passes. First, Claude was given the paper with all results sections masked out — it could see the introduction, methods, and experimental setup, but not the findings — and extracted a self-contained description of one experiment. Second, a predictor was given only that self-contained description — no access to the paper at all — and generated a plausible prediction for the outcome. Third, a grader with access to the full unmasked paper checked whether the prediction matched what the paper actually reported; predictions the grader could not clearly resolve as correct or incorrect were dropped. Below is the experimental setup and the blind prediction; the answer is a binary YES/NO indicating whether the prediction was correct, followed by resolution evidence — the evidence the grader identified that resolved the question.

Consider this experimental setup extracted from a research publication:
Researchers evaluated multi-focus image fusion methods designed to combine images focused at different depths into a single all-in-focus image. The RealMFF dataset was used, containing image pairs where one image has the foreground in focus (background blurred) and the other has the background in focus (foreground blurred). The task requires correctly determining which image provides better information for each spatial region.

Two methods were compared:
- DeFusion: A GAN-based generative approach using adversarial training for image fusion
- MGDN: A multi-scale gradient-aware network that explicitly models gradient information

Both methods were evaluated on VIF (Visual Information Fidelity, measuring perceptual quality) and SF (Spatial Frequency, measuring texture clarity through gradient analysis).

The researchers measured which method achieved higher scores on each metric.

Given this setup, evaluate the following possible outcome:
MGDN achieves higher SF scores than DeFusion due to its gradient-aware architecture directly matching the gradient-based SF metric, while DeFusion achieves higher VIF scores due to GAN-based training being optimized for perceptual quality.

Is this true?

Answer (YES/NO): NO